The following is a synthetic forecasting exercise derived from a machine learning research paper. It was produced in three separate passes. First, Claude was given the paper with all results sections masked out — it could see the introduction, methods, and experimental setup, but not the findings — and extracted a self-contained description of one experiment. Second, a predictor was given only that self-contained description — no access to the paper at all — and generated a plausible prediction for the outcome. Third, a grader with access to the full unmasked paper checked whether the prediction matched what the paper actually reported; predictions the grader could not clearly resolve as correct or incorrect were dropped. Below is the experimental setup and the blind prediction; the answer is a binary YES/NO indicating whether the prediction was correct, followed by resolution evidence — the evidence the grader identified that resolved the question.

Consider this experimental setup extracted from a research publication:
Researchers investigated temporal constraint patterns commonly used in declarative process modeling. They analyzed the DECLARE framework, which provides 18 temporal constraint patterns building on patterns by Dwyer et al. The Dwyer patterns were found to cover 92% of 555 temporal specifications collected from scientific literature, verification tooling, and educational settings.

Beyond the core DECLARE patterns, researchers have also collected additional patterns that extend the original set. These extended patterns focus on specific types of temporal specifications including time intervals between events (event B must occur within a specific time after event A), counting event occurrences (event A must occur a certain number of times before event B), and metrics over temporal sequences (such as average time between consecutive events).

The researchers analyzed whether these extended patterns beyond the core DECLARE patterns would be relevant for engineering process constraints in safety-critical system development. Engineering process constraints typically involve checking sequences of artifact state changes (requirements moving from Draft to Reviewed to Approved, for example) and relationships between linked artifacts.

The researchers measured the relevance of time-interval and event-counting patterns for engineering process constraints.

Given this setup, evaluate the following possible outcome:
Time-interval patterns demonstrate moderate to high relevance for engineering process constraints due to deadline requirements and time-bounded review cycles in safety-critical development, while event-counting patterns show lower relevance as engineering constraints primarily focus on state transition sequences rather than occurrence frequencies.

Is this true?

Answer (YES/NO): NO